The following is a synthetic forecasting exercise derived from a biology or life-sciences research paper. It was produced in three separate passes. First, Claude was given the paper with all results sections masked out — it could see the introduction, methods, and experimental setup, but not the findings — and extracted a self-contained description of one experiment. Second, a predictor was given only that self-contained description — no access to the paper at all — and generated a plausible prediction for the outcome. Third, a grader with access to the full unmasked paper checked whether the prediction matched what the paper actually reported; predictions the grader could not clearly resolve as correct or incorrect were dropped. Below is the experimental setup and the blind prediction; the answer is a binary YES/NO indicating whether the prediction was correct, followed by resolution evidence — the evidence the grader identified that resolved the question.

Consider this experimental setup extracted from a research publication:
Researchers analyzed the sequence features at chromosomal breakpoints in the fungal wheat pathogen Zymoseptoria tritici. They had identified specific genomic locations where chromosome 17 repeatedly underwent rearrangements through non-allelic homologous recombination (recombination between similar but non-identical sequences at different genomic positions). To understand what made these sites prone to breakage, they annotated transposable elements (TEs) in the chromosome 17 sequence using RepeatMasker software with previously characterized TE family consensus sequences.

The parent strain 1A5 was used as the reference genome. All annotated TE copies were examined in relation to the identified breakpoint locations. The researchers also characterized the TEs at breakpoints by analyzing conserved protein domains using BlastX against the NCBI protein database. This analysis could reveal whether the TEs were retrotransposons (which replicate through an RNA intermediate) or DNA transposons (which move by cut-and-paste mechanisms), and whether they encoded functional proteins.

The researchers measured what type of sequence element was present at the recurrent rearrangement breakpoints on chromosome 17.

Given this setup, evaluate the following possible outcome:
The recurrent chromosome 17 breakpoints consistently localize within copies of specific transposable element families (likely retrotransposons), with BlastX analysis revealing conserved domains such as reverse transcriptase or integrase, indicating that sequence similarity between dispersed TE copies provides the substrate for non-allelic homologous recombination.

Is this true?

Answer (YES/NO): NO